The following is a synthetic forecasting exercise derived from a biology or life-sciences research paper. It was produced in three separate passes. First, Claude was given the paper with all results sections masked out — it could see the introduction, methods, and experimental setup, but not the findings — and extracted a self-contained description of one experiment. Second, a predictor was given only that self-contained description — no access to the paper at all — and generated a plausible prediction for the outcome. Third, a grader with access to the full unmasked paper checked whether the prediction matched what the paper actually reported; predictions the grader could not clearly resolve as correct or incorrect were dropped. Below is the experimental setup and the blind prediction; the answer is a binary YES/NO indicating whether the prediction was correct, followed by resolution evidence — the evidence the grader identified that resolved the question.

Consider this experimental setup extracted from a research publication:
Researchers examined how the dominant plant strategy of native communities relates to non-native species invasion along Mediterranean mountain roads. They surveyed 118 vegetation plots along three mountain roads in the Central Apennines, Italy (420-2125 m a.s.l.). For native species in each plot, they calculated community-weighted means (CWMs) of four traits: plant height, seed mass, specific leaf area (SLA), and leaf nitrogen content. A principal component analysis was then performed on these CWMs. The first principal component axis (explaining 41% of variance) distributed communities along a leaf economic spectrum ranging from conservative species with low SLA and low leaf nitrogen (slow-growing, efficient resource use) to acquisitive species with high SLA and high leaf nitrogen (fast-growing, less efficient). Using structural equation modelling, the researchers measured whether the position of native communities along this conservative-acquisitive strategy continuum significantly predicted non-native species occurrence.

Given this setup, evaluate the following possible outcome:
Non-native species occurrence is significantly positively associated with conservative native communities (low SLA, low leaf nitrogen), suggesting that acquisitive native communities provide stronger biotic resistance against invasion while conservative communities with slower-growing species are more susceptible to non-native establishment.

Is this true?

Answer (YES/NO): NO